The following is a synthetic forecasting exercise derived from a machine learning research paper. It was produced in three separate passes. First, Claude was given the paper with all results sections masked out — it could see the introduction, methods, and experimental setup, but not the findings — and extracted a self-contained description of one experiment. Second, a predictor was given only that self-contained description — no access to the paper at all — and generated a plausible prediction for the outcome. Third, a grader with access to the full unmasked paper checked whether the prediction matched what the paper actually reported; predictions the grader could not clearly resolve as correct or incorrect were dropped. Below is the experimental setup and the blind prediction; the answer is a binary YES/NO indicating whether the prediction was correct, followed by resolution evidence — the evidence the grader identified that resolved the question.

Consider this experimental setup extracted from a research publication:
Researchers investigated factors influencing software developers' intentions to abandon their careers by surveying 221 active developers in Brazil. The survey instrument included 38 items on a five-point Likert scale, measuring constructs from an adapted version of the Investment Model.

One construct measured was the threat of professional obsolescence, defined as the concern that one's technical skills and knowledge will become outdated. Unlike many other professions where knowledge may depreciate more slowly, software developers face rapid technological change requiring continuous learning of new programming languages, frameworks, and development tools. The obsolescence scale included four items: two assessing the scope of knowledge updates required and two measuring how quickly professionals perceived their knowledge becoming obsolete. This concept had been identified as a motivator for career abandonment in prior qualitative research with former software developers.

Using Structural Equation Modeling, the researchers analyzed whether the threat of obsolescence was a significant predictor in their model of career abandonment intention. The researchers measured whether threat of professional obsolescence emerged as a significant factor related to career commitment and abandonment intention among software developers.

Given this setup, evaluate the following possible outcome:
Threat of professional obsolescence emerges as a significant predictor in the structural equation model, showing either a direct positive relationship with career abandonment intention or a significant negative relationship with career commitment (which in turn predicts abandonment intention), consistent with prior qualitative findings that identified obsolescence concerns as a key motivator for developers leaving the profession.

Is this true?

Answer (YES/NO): YES